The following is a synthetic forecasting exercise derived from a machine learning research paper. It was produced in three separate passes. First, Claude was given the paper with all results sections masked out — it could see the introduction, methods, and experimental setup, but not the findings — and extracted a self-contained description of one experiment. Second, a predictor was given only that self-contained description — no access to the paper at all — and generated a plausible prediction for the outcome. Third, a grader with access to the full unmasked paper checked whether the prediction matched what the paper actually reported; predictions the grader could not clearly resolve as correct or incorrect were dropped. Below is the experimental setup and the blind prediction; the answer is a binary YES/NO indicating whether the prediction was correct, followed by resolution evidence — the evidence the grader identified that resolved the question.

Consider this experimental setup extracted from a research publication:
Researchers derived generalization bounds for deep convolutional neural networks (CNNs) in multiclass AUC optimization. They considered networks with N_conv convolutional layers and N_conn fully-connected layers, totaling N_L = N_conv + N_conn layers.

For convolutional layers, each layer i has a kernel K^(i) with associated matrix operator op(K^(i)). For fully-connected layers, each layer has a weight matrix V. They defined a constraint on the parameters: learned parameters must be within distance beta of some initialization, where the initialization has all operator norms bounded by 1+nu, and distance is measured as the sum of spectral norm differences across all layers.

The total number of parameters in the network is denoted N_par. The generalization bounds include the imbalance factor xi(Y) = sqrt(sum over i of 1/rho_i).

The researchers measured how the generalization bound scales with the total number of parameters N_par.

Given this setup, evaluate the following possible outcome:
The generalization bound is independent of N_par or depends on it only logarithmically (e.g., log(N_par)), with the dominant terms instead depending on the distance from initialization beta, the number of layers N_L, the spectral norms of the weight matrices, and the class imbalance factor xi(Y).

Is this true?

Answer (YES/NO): NO